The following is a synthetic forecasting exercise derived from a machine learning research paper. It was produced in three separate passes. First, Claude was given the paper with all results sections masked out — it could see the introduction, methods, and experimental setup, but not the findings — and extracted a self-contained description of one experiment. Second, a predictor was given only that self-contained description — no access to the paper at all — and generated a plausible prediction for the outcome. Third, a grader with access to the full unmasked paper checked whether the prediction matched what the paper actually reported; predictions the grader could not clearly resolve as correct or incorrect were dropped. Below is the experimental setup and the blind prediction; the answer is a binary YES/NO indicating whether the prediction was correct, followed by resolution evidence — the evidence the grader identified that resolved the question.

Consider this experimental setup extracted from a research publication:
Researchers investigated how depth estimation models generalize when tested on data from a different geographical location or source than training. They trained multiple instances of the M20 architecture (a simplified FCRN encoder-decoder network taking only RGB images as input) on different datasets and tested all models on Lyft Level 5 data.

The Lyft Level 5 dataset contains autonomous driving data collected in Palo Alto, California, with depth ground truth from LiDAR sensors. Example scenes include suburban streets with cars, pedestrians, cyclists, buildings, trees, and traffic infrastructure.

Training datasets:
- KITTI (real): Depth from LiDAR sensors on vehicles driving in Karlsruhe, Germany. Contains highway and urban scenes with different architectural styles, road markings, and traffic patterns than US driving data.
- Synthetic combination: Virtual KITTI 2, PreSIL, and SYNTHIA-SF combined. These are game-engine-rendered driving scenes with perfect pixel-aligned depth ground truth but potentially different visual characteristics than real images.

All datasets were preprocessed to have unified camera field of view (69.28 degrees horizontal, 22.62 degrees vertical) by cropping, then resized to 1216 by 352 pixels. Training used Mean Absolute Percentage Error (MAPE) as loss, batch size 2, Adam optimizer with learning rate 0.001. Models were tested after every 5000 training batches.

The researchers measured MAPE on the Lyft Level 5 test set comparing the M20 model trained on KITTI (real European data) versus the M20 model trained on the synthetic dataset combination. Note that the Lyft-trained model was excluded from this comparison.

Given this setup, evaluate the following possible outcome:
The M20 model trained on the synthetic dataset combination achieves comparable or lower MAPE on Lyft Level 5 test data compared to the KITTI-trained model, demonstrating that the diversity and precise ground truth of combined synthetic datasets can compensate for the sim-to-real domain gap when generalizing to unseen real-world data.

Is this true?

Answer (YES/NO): NO